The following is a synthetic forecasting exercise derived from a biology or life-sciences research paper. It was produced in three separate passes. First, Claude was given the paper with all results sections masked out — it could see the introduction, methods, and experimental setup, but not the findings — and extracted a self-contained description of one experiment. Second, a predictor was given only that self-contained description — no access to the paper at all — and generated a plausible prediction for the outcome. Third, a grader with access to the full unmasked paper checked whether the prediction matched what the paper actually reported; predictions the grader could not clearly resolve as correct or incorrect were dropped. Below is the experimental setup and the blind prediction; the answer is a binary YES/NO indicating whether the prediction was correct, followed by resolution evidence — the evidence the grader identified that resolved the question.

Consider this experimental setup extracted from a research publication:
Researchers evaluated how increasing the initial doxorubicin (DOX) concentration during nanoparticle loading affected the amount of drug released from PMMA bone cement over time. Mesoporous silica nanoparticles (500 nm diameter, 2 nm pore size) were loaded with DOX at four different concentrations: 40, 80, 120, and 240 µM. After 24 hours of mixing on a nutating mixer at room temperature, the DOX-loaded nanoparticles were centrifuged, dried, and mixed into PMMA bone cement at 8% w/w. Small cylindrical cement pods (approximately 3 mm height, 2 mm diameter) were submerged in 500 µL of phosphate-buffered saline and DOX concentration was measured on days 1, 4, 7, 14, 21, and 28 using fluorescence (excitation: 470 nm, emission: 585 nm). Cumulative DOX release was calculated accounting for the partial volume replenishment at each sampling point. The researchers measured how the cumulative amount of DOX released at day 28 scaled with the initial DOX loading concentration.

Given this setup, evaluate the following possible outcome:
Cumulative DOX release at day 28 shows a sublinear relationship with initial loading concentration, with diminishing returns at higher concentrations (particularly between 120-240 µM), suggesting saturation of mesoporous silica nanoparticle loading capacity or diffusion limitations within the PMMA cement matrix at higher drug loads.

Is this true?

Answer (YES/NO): YES